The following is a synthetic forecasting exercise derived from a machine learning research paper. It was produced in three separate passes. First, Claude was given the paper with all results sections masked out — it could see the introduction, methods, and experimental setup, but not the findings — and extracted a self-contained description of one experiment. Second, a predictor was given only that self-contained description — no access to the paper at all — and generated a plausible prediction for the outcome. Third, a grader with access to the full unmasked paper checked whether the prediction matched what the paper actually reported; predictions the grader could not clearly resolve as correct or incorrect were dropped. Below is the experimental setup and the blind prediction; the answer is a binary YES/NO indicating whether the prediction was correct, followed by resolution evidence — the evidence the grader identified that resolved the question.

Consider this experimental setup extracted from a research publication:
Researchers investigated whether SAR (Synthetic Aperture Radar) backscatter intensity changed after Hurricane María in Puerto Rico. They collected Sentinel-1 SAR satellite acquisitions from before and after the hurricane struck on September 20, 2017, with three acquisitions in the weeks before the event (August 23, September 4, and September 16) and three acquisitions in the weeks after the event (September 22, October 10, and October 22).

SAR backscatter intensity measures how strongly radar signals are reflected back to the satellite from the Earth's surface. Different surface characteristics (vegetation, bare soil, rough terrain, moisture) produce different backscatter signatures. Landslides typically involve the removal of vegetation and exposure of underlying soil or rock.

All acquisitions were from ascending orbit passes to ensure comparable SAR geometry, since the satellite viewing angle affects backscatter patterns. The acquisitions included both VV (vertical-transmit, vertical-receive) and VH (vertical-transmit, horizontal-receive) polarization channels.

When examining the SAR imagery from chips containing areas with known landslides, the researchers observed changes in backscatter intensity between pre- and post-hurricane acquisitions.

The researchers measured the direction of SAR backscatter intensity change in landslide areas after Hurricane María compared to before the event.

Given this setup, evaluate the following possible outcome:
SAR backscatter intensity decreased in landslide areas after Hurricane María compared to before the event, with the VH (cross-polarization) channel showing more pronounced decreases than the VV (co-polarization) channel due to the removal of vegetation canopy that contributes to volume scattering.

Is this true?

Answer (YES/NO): NO